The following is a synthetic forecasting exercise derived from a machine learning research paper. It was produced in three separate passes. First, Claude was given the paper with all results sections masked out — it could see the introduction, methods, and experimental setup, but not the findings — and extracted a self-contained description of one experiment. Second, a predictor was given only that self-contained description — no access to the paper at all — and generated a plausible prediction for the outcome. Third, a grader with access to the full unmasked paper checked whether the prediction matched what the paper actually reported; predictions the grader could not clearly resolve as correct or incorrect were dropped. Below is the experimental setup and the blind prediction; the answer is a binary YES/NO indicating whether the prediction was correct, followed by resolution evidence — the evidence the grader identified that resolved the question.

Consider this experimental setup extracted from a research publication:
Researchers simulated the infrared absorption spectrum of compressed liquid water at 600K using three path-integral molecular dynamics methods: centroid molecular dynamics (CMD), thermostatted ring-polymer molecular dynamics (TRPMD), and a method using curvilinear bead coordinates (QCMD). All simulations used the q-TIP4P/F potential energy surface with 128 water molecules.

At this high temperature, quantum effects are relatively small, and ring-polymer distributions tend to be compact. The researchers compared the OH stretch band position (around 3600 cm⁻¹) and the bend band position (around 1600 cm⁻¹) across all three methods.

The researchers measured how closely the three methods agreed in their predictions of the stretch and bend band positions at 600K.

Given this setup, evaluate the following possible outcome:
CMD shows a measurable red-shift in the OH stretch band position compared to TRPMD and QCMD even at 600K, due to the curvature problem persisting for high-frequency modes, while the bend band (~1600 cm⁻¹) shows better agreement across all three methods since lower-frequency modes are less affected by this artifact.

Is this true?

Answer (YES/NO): NO